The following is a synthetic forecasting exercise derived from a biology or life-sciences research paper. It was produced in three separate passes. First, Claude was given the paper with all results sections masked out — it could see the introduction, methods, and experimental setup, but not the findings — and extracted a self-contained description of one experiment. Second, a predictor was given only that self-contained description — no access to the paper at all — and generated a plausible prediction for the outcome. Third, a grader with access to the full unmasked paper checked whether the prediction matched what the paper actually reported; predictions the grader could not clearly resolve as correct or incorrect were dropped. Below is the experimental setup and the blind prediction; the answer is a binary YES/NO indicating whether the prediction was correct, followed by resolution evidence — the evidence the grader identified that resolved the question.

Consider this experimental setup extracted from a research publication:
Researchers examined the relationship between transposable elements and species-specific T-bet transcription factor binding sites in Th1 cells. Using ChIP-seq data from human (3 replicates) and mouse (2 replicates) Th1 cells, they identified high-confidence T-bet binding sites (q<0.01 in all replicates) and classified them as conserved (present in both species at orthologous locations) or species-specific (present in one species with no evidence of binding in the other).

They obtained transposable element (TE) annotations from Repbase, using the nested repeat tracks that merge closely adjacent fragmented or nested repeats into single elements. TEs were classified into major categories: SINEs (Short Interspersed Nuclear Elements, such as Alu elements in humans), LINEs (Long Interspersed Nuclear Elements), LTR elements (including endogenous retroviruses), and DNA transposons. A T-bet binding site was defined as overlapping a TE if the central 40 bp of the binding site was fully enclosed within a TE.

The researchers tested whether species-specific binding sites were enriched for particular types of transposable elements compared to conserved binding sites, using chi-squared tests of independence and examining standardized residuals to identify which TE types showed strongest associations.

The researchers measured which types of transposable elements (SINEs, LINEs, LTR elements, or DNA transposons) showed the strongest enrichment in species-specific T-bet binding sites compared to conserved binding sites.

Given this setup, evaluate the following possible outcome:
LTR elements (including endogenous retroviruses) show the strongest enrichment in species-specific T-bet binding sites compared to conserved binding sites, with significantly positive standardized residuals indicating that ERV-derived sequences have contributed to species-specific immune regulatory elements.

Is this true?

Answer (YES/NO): NO